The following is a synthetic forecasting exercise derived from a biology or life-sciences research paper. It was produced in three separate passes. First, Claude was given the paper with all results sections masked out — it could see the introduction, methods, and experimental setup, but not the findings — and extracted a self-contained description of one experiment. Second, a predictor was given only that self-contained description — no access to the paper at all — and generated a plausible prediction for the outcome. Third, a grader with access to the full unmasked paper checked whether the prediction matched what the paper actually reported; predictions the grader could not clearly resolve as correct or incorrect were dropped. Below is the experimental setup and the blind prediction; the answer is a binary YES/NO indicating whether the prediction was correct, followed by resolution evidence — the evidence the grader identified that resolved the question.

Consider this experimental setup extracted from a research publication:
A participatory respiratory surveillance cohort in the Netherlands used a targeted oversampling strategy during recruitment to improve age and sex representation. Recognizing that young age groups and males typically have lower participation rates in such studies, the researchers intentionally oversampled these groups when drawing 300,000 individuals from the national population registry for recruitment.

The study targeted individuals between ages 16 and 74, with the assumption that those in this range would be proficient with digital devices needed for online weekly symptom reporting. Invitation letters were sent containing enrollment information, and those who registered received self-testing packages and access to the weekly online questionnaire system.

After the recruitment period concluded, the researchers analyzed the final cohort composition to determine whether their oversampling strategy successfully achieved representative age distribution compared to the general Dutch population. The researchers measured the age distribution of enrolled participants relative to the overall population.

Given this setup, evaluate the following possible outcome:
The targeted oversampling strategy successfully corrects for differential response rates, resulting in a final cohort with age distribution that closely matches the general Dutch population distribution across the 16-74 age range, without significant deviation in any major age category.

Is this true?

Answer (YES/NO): NO